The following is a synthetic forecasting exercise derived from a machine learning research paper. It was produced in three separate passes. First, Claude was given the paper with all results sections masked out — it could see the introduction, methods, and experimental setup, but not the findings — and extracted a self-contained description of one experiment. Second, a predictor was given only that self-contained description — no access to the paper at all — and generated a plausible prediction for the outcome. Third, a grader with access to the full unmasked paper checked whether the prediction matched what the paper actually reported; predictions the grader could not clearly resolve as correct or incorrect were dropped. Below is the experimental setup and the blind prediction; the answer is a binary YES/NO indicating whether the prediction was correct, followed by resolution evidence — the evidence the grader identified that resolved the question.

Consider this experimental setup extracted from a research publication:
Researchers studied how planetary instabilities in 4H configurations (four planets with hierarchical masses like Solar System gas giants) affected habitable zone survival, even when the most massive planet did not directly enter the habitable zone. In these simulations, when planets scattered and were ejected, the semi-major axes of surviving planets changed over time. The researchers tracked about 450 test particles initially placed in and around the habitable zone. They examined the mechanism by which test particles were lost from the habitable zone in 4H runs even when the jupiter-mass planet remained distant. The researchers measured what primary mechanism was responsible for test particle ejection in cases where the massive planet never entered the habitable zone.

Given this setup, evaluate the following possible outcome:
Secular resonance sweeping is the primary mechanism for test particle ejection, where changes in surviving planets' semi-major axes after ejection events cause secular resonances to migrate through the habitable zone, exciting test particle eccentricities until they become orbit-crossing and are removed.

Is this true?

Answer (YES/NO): NO